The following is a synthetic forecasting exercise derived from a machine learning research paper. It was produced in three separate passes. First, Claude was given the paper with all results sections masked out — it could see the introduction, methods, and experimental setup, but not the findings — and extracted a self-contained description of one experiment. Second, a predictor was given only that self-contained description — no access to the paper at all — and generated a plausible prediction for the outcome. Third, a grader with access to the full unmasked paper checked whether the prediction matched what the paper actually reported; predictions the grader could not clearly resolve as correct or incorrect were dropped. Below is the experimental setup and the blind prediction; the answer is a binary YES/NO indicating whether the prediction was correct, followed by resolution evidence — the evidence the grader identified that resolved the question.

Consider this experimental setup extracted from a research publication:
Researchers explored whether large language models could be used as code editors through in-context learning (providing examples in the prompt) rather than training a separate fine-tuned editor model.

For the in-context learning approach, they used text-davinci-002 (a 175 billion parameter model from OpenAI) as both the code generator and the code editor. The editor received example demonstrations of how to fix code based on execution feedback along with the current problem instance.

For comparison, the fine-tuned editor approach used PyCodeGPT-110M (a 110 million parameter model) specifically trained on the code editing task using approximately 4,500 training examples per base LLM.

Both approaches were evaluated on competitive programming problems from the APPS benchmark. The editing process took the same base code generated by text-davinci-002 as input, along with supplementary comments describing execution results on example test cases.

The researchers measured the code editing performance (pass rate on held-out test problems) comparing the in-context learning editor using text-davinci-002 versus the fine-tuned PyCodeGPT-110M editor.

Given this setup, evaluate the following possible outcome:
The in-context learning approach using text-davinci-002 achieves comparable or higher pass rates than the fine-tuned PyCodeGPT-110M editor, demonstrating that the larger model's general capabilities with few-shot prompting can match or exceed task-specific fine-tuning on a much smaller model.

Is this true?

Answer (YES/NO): YES